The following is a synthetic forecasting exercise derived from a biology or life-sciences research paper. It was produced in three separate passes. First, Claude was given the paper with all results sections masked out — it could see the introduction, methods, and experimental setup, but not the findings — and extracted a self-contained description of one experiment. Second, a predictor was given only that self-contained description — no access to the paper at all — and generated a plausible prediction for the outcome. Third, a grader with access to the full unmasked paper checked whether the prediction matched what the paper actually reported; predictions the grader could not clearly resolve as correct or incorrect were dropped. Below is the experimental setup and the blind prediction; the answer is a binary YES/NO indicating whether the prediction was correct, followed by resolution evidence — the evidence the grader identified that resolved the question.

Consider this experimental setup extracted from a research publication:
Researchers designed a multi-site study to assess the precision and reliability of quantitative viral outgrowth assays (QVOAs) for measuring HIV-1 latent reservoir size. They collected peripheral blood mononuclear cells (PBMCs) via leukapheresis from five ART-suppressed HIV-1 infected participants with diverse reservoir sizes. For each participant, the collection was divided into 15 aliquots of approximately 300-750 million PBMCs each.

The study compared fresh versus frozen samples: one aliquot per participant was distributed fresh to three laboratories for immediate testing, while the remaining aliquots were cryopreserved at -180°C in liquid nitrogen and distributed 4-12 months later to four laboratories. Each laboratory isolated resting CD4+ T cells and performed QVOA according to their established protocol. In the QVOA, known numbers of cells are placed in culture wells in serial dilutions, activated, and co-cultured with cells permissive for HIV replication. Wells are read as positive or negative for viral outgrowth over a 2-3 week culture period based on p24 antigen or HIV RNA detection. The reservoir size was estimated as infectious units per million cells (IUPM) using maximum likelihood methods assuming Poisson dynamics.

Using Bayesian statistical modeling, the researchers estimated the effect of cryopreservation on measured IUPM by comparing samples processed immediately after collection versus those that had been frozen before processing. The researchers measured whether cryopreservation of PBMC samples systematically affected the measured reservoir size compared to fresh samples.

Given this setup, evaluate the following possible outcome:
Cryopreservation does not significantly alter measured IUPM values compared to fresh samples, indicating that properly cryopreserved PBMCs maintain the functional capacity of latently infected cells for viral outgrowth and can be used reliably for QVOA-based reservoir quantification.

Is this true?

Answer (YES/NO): YES